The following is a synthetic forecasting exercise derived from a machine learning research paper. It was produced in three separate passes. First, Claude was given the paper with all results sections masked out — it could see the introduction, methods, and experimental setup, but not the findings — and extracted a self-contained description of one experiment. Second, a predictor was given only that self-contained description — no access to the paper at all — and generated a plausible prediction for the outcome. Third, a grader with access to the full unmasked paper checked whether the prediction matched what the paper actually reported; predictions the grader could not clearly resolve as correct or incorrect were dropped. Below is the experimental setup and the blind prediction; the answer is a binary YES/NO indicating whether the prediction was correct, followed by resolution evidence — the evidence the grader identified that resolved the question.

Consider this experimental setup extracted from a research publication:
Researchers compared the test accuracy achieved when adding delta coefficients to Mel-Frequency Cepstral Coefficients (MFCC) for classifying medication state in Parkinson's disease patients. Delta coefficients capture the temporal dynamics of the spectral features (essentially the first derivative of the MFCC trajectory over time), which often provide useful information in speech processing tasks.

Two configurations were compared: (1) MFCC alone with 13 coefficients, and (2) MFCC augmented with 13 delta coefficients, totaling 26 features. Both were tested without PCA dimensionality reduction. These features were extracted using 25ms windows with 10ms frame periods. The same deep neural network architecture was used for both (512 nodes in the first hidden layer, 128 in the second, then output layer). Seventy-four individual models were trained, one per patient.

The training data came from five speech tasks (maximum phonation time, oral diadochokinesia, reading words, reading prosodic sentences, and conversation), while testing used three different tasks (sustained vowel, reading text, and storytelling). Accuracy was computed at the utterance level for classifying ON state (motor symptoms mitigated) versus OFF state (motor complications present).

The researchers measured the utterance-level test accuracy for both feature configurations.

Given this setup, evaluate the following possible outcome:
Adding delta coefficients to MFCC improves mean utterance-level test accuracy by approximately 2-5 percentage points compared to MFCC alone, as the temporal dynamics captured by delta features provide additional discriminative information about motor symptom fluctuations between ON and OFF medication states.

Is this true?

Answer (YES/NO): NO